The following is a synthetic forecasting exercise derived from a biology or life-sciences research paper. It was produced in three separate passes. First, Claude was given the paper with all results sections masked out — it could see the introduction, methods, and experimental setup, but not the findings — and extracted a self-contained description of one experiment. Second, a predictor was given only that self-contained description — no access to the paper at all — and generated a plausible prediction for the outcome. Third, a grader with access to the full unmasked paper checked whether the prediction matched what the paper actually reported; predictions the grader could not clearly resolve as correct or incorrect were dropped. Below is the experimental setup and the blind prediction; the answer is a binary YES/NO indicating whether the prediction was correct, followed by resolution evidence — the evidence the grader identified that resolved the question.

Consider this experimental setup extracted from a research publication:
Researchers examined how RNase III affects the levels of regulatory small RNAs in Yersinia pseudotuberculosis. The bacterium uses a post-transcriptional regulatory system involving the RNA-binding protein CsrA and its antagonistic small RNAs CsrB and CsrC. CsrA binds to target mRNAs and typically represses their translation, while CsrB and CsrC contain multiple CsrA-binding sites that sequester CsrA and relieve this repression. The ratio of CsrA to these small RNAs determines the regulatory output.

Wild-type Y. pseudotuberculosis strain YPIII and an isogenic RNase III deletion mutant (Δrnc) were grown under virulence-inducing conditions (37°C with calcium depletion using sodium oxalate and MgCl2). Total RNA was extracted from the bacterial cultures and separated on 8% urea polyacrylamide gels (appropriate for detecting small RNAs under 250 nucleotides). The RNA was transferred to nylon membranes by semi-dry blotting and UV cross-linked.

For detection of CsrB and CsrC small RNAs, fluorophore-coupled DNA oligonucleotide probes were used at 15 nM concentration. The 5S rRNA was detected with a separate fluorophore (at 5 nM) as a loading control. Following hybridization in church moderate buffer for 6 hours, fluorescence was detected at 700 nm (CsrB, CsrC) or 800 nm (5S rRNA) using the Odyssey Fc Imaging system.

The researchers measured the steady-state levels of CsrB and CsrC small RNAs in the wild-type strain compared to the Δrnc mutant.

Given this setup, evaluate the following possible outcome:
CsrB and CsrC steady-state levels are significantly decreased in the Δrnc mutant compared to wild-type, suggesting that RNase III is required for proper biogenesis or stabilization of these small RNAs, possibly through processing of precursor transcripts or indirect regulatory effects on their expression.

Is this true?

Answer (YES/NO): YES